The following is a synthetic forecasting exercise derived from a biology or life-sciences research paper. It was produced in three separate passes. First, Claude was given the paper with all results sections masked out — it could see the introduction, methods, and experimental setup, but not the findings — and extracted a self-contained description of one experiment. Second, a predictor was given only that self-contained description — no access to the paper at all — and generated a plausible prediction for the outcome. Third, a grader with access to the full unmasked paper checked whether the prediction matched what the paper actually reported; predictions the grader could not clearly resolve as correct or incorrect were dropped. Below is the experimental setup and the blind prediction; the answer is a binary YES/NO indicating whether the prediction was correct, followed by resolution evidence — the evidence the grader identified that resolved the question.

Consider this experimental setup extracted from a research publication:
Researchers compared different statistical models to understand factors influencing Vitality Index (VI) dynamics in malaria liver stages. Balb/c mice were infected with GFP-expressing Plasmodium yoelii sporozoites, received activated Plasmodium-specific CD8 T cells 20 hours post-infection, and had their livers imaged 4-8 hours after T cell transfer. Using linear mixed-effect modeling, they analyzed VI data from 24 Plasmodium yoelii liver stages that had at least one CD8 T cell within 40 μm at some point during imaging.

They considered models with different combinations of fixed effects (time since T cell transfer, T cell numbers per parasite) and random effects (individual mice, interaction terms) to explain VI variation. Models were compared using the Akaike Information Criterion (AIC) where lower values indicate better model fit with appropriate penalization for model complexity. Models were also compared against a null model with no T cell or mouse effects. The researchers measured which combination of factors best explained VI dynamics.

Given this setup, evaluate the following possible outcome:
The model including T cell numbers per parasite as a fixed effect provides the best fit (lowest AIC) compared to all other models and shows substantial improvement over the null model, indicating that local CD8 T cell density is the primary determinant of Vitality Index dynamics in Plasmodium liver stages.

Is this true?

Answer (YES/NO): NO